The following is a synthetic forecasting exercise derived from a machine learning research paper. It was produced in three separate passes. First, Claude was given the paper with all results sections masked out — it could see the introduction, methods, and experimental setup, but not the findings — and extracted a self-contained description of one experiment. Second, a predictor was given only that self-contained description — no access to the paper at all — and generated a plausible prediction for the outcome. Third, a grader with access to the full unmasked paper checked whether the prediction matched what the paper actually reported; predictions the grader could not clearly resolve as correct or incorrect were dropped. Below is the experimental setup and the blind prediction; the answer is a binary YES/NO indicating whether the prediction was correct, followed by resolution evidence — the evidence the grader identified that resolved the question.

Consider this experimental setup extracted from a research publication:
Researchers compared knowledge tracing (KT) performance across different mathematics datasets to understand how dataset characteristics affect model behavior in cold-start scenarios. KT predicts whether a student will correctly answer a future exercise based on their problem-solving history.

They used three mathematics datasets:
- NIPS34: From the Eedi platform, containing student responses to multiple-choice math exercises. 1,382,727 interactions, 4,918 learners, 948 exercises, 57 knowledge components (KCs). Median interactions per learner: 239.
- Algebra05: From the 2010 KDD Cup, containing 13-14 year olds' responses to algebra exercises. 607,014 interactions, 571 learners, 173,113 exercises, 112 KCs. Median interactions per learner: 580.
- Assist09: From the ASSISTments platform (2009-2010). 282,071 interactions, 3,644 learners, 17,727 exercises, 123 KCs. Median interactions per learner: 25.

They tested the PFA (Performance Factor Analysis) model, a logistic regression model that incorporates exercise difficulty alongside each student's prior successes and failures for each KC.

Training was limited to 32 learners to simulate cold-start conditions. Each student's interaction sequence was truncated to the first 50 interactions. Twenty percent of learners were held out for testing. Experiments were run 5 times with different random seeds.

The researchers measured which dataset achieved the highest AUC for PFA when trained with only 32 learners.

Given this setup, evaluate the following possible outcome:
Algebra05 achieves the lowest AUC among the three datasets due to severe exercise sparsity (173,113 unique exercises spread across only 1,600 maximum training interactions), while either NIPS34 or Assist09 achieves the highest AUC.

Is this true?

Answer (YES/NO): NO